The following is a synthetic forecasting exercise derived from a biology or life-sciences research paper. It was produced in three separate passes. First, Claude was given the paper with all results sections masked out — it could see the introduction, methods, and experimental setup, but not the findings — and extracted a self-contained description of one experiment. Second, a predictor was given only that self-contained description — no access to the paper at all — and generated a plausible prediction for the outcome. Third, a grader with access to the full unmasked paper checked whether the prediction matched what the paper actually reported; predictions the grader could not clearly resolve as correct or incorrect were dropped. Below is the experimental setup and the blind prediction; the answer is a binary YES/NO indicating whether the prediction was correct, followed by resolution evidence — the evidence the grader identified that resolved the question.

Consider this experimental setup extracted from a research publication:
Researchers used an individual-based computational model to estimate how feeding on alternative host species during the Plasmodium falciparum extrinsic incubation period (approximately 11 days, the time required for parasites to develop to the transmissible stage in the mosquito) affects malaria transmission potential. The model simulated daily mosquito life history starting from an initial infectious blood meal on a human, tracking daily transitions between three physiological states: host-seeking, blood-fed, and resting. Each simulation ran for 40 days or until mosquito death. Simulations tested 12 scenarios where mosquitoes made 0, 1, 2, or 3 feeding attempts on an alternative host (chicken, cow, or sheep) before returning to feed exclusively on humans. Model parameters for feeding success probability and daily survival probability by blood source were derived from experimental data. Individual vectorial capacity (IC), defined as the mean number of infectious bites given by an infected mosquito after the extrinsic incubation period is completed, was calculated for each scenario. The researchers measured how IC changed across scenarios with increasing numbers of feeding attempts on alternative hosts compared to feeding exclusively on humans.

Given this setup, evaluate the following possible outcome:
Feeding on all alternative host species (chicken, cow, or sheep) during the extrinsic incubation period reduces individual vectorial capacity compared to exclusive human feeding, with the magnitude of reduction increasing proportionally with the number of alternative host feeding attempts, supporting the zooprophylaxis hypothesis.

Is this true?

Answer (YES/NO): NO